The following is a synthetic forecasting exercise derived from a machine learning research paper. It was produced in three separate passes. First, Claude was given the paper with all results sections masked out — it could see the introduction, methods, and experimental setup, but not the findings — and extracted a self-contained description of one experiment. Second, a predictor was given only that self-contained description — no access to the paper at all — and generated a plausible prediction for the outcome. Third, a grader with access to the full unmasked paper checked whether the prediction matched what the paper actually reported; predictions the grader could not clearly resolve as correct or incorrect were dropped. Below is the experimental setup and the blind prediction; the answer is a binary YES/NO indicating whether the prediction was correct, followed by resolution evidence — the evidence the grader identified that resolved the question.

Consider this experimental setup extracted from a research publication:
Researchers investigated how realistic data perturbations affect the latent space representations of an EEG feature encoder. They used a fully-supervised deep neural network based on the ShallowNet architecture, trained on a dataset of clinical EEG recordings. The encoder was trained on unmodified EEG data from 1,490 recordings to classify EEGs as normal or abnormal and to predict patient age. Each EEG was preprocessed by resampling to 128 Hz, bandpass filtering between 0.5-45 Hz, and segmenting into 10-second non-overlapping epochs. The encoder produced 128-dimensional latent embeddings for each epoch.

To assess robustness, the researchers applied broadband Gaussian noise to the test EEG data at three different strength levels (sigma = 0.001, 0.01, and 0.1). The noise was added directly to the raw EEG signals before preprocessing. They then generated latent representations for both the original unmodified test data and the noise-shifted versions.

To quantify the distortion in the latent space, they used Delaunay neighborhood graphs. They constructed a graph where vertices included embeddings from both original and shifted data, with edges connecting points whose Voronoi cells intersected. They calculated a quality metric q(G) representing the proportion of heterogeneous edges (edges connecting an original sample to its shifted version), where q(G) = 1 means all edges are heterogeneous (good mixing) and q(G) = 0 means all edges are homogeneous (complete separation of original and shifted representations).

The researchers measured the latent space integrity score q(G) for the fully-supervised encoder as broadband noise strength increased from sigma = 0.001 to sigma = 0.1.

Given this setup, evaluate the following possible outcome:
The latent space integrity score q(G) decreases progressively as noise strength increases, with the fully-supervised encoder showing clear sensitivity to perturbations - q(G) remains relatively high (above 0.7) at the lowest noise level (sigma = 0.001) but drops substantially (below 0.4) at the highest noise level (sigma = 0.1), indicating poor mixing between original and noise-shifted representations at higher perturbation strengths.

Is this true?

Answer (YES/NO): NO